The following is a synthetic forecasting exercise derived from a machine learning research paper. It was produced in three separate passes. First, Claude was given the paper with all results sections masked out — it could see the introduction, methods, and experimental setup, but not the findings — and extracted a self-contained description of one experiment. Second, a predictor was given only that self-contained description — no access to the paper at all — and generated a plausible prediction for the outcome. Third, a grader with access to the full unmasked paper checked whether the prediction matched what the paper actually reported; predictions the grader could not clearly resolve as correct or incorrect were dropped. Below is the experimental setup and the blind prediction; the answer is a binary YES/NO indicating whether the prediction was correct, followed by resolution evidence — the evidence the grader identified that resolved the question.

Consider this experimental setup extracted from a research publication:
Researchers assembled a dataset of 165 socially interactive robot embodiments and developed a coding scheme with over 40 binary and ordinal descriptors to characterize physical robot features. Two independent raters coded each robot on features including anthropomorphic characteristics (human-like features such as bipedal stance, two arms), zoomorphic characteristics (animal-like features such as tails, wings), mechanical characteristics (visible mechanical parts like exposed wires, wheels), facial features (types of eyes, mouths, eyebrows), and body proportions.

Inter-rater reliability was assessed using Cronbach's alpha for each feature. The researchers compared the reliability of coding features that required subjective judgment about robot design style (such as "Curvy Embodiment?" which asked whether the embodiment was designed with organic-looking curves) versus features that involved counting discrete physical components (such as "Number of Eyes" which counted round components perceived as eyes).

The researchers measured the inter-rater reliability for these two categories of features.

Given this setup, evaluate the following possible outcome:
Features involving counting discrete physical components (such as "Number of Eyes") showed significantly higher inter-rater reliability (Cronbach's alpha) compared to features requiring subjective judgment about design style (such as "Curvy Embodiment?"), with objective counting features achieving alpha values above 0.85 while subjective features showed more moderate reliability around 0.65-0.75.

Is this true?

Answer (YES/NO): NO